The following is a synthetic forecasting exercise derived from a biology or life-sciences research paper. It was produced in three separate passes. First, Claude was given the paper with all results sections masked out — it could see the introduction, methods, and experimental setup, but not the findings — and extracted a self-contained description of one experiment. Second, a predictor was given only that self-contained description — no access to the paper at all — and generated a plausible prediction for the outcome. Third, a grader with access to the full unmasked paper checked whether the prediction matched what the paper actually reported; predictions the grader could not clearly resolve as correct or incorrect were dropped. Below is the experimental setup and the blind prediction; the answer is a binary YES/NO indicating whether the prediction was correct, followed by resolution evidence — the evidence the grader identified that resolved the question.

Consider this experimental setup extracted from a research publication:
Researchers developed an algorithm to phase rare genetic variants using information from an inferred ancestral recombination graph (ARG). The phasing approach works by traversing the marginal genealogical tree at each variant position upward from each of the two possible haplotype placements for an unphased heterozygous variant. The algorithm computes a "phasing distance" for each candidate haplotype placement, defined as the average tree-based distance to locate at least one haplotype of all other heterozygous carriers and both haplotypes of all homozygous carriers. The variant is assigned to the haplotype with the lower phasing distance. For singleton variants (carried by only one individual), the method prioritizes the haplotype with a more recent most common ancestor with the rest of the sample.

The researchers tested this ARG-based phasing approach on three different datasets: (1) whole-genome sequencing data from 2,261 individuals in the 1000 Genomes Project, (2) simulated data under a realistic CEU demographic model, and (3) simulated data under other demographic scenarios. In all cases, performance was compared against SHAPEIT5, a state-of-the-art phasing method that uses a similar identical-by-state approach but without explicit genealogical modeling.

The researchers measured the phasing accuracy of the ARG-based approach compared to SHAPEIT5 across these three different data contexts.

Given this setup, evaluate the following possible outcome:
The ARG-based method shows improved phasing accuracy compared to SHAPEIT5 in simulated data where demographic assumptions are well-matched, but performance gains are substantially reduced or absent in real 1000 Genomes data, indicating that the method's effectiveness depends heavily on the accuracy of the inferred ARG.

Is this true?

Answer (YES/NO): NO